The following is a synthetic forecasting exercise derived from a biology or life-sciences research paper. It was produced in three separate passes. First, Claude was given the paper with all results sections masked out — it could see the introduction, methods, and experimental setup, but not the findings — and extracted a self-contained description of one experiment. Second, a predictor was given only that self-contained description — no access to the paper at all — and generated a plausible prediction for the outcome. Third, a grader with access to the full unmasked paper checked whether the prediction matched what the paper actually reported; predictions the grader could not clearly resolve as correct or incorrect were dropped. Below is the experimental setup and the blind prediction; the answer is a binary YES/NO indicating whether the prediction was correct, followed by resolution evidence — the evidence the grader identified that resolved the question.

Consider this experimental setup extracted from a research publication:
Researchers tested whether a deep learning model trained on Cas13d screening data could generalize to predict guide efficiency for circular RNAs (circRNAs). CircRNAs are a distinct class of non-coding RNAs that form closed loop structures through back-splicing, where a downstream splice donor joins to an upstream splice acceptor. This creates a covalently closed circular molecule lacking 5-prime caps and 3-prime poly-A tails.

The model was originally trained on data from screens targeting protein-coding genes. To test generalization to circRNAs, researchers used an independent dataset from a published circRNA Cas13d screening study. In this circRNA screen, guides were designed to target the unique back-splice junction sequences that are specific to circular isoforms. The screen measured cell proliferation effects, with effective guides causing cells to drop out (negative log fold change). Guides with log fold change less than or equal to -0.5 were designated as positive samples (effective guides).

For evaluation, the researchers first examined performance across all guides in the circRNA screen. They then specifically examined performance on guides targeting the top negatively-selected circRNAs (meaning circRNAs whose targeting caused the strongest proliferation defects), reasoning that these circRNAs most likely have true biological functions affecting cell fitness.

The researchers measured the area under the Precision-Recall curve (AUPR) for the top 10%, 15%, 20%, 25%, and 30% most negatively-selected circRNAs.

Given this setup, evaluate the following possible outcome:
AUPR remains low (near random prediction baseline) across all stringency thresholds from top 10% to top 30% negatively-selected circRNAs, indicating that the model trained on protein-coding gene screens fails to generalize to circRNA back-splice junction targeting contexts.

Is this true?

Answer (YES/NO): NO